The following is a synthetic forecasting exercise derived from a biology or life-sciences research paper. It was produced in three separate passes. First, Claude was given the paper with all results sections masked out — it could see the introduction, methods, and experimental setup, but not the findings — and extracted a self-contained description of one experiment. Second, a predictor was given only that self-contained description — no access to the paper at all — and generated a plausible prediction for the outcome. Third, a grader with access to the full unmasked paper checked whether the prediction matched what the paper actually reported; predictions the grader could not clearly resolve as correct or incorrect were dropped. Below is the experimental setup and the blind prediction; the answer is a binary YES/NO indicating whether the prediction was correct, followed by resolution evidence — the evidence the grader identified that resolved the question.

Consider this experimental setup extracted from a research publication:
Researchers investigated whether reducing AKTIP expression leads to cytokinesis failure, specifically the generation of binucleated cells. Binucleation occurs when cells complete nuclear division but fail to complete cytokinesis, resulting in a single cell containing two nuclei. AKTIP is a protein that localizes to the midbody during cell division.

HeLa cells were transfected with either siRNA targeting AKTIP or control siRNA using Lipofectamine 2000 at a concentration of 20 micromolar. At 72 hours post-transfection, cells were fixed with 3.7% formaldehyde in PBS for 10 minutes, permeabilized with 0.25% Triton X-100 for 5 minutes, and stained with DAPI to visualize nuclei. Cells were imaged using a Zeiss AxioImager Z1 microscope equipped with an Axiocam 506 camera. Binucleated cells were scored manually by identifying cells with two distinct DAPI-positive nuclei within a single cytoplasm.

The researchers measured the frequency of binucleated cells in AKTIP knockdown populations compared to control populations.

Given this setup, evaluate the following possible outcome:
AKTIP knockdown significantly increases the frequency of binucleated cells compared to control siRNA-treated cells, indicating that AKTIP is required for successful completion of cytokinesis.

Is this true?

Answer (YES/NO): YES